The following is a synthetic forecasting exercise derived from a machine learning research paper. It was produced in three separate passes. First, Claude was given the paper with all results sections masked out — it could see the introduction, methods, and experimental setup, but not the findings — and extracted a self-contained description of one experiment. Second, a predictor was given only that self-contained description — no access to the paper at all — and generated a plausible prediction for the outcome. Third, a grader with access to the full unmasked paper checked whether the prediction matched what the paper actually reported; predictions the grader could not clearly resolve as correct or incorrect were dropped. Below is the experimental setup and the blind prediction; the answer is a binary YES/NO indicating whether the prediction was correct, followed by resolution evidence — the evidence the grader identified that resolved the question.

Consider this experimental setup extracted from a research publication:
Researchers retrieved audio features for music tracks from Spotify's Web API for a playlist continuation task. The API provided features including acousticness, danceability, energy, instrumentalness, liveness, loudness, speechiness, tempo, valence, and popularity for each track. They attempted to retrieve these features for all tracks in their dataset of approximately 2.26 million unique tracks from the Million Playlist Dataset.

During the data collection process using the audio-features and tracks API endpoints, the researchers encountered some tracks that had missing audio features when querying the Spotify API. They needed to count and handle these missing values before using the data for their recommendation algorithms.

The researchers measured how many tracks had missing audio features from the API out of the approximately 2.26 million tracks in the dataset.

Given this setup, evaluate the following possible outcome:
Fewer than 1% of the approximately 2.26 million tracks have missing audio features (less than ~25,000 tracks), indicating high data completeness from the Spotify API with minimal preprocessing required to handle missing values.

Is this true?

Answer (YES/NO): YES